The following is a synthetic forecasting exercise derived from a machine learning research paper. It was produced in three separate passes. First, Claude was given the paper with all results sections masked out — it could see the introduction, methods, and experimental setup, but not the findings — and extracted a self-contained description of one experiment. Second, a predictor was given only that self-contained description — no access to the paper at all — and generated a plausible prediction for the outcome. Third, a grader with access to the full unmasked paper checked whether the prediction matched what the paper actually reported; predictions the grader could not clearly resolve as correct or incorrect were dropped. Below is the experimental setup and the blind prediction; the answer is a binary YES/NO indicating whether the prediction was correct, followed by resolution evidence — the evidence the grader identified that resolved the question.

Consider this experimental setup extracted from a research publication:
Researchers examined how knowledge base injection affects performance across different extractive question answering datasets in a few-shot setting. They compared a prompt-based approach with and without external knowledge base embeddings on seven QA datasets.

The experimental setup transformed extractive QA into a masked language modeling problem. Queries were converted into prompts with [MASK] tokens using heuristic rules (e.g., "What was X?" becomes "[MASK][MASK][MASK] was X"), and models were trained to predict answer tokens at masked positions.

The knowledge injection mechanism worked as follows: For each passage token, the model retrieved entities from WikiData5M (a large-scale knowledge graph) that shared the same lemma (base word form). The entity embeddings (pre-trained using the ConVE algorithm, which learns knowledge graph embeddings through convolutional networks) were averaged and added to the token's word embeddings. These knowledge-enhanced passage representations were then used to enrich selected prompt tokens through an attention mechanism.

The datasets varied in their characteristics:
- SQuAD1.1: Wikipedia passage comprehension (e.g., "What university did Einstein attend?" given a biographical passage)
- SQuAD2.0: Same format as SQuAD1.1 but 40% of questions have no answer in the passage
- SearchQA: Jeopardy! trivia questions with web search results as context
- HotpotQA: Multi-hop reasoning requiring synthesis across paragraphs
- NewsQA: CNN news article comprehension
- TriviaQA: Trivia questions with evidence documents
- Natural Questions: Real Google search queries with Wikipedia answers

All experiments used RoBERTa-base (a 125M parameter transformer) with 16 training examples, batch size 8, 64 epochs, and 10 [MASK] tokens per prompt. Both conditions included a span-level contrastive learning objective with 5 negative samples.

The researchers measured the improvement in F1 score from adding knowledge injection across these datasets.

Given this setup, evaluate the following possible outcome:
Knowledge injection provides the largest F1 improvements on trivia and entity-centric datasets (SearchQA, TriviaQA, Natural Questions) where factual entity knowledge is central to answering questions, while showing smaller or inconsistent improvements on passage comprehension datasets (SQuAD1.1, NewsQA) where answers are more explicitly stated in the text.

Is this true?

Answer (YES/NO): NO